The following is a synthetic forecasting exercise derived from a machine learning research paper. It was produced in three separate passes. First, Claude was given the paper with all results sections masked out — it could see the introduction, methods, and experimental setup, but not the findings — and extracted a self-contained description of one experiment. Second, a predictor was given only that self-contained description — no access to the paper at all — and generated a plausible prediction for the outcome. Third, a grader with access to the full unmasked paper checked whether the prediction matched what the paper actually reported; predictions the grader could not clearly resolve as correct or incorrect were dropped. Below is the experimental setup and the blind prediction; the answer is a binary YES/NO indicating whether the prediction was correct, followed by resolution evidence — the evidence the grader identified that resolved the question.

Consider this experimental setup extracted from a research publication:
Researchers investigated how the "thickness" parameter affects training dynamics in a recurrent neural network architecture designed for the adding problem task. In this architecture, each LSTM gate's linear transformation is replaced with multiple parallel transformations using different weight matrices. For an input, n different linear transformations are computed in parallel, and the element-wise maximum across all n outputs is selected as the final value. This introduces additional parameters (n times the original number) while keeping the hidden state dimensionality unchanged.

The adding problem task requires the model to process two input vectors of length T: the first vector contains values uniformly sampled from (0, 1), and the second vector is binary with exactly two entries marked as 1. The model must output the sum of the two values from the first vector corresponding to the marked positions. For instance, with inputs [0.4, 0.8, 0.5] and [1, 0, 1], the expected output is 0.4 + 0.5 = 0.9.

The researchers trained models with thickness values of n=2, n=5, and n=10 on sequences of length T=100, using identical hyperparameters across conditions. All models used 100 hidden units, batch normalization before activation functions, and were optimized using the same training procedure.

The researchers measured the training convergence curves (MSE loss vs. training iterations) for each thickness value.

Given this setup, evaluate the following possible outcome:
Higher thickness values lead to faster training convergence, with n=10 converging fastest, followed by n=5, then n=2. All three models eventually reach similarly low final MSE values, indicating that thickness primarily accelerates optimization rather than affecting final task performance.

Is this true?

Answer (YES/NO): NO